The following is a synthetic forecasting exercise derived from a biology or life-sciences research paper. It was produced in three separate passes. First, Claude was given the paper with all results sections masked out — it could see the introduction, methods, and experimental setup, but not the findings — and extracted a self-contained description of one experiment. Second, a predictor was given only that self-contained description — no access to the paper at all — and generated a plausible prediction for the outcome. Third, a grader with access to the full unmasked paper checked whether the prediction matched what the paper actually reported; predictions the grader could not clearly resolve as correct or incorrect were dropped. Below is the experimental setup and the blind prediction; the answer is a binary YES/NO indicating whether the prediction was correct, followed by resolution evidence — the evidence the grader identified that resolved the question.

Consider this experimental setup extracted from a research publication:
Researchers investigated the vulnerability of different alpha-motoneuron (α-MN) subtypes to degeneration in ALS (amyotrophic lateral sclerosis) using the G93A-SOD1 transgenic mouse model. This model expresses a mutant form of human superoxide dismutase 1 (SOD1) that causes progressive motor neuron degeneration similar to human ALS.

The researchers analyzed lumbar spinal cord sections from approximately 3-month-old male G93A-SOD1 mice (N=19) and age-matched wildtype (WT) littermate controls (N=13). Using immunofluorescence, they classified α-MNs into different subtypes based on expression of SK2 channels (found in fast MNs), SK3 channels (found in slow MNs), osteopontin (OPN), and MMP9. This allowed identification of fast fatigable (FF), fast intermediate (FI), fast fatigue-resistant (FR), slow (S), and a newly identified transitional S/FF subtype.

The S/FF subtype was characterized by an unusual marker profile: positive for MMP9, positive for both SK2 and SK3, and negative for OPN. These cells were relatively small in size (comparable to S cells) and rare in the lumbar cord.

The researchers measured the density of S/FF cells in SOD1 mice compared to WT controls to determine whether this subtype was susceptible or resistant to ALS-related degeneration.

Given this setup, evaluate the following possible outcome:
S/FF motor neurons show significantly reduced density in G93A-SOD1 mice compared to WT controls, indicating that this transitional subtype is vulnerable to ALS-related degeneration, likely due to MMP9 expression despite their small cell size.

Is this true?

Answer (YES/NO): NO